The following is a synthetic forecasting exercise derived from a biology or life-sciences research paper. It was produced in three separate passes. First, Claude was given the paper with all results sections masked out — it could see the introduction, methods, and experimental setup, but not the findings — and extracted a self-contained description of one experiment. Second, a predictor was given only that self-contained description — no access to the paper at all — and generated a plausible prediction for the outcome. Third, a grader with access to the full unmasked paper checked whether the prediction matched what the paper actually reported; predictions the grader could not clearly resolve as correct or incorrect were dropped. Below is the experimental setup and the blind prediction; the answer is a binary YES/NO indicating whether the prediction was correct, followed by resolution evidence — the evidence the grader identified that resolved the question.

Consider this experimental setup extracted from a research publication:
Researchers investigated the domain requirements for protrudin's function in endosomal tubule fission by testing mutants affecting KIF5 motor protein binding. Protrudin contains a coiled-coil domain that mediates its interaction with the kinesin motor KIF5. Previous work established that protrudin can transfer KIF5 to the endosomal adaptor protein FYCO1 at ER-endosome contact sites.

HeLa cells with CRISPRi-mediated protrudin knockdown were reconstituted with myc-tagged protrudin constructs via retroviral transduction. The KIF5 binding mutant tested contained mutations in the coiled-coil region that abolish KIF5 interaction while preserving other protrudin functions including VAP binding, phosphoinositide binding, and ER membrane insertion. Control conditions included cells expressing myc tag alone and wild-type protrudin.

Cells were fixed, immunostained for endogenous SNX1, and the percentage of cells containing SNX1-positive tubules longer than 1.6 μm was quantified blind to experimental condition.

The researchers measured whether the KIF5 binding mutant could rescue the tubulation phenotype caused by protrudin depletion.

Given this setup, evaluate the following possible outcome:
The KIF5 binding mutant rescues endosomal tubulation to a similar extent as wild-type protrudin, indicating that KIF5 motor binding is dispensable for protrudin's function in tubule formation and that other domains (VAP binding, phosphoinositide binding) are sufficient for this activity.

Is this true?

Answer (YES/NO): NO